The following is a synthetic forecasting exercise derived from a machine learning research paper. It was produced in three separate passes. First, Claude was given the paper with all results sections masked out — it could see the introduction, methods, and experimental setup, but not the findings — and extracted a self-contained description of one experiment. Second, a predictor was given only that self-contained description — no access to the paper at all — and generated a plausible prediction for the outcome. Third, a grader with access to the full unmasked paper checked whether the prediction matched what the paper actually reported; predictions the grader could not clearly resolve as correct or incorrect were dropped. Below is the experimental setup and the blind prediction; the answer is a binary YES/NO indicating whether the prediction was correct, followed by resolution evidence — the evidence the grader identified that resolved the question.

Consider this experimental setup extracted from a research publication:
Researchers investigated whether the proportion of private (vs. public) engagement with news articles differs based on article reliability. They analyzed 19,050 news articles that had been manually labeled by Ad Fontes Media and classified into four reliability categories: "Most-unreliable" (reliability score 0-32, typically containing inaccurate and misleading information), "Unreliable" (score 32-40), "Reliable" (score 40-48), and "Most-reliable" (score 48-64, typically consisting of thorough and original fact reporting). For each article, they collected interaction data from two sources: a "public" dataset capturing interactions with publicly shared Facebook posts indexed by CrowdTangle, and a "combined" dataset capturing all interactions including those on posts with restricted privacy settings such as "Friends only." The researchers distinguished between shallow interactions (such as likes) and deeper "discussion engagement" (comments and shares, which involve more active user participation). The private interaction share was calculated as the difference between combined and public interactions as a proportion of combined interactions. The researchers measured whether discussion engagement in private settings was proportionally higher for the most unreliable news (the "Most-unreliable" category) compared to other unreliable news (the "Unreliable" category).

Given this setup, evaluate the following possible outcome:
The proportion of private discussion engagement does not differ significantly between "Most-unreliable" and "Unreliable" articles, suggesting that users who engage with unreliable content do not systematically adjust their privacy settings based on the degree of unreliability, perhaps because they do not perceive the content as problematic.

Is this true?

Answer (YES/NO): NO